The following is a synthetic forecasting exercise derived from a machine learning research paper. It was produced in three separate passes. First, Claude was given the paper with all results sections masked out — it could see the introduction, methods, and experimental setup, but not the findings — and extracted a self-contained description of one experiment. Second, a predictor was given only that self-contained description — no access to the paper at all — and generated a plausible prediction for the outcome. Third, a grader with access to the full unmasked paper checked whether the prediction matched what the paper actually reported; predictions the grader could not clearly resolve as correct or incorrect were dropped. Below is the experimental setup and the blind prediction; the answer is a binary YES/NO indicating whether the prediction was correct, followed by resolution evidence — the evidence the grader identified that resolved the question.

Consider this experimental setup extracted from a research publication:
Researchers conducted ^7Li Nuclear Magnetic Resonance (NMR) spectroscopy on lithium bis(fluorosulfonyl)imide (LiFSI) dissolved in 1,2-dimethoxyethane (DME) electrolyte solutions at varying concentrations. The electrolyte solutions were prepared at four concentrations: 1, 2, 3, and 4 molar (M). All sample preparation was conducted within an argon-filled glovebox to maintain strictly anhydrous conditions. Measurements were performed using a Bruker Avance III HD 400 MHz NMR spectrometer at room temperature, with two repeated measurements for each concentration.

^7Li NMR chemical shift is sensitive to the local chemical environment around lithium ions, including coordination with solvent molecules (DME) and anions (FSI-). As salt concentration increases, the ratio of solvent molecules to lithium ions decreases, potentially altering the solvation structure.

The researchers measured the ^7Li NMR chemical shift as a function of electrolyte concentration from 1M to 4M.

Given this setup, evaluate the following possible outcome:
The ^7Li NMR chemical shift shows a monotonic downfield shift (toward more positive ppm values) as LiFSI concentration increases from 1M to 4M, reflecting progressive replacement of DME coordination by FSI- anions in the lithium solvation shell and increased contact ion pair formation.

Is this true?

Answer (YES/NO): NO